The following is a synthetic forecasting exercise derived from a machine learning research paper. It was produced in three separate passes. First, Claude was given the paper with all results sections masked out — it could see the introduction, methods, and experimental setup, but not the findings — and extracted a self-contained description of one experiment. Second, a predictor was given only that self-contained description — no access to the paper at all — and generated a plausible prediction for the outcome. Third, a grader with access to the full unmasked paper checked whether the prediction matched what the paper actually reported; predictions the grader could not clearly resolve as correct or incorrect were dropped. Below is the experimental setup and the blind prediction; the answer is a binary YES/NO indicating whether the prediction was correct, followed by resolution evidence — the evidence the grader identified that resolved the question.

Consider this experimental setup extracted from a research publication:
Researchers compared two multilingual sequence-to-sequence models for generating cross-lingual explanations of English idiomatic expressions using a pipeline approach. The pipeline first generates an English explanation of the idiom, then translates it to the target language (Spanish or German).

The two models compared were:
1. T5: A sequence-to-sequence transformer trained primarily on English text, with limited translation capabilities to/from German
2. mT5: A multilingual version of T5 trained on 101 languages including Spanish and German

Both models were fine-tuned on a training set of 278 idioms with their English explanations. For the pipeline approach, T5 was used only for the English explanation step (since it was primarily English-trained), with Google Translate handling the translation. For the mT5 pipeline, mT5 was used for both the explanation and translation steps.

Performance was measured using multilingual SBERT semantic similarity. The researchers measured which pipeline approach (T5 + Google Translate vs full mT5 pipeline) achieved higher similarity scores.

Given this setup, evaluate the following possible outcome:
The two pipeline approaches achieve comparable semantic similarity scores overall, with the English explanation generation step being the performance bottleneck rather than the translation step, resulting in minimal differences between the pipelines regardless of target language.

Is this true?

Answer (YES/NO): NO